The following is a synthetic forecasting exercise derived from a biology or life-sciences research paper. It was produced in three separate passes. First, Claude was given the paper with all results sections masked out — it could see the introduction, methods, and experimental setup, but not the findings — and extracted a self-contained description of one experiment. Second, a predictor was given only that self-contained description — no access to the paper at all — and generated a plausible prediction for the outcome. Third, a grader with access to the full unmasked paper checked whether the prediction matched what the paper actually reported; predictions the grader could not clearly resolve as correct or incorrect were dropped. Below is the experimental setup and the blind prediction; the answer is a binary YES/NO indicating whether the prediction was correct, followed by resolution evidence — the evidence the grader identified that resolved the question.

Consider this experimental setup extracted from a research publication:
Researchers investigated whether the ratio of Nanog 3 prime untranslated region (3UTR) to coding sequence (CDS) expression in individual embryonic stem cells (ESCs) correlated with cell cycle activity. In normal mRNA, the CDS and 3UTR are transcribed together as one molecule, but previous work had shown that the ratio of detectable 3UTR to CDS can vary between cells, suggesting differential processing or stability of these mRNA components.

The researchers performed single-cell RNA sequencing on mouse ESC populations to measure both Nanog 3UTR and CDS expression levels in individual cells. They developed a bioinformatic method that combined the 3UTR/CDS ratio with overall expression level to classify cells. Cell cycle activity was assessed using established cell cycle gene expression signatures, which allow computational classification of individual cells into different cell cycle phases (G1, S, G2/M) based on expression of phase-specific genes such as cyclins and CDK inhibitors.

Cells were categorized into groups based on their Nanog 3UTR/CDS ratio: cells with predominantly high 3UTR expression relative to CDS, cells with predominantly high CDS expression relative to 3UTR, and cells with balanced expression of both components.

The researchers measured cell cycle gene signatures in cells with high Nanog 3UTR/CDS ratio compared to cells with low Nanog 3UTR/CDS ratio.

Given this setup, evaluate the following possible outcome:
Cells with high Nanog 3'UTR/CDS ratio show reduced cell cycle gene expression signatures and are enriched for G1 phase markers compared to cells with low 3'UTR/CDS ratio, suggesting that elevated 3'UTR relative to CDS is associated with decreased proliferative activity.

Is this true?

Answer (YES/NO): NO